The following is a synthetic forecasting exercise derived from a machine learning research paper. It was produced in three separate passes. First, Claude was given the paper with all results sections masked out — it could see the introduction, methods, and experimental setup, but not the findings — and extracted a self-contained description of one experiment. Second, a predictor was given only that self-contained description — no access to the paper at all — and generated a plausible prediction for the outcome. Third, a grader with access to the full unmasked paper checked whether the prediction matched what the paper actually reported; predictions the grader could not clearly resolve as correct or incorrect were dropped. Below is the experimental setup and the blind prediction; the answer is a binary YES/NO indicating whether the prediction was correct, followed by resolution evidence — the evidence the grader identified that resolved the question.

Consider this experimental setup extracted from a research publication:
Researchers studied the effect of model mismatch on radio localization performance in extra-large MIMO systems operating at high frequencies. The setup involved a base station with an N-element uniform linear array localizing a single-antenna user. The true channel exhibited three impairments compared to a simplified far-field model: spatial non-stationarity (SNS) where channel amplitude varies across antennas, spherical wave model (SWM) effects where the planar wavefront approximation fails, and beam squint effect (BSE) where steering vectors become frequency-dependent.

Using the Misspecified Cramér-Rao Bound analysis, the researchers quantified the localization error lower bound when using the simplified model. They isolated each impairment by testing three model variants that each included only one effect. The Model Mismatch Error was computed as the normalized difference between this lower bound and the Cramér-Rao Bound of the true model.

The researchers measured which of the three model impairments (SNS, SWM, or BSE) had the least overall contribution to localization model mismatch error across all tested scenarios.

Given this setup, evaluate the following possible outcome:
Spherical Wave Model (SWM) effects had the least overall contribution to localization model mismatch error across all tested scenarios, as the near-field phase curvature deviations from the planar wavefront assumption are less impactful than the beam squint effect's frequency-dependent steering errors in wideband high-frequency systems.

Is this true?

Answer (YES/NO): NO